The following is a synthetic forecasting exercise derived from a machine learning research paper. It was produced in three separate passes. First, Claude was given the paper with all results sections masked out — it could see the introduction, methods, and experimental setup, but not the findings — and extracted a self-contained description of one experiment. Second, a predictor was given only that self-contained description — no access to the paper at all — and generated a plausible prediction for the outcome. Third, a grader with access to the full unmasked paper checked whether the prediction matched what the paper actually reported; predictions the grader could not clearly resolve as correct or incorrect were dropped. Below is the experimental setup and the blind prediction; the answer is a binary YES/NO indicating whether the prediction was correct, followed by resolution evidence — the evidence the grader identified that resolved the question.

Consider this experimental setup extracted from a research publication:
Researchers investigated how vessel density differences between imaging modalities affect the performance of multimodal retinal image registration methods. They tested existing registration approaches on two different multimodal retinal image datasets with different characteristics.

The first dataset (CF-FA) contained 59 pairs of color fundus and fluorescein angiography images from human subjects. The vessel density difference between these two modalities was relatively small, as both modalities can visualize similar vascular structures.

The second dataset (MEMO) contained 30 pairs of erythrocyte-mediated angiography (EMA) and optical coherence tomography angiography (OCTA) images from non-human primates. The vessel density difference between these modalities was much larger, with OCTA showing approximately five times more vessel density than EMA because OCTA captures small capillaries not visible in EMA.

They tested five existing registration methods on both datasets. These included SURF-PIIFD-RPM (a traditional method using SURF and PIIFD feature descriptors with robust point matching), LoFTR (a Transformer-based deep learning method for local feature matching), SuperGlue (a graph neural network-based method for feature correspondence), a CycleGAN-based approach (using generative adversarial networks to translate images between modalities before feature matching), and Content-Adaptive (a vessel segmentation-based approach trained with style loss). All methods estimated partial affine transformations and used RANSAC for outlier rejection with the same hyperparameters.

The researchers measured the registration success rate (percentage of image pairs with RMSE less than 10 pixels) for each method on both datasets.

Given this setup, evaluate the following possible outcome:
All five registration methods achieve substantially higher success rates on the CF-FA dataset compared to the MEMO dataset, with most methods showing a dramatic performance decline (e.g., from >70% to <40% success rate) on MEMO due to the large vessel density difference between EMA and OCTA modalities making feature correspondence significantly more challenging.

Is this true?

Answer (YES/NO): YES